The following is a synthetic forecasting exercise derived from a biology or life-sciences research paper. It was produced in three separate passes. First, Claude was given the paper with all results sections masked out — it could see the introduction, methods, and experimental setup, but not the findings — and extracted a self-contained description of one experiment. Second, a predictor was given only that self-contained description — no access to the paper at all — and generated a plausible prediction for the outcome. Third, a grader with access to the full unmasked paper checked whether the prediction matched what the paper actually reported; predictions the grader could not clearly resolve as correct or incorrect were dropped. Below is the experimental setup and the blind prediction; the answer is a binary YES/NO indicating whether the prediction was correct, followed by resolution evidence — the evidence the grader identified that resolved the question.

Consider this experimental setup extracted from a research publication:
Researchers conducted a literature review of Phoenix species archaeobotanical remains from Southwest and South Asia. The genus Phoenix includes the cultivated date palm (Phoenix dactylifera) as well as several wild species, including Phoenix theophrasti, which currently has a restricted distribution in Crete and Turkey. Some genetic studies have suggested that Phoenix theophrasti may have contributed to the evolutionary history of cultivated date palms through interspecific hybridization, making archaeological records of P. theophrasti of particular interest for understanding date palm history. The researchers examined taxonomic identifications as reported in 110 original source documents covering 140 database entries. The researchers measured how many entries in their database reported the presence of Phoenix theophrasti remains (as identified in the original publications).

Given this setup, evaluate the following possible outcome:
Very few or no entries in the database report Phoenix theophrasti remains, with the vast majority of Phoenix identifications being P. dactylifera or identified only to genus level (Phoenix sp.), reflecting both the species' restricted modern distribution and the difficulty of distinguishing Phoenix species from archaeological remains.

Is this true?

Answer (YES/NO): YES